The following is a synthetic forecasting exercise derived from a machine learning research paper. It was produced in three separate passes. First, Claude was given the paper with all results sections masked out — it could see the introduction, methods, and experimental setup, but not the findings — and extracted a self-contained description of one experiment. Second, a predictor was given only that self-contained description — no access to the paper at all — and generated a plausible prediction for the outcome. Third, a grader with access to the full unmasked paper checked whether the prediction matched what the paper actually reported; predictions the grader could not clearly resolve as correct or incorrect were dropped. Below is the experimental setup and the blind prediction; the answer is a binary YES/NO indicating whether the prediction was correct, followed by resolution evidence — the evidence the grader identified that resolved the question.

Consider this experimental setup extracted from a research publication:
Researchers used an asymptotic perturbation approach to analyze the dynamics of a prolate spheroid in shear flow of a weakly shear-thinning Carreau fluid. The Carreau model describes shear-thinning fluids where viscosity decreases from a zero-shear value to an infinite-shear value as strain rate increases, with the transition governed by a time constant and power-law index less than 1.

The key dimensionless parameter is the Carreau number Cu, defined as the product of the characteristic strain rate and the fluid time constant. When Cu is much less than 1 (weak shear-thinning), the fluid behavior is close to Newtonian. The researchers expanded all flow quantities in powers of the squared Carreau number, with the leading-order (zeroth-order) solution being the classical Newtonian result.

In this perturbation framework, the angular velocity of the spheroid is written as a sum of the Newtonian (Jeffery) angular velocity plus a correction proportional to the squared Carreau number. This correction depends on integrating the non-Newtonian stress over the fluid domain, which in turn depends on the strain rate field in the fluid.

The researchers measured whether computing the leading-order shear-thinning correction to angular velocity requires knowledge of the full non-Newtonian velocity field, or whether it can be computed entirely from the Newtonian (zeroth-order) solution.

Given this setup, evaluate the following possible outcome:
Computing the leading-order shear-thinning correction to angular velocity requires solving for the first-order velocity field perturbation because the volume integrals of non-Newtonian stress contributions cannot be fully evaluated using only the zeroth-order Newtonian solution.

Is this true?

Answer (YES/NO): NO